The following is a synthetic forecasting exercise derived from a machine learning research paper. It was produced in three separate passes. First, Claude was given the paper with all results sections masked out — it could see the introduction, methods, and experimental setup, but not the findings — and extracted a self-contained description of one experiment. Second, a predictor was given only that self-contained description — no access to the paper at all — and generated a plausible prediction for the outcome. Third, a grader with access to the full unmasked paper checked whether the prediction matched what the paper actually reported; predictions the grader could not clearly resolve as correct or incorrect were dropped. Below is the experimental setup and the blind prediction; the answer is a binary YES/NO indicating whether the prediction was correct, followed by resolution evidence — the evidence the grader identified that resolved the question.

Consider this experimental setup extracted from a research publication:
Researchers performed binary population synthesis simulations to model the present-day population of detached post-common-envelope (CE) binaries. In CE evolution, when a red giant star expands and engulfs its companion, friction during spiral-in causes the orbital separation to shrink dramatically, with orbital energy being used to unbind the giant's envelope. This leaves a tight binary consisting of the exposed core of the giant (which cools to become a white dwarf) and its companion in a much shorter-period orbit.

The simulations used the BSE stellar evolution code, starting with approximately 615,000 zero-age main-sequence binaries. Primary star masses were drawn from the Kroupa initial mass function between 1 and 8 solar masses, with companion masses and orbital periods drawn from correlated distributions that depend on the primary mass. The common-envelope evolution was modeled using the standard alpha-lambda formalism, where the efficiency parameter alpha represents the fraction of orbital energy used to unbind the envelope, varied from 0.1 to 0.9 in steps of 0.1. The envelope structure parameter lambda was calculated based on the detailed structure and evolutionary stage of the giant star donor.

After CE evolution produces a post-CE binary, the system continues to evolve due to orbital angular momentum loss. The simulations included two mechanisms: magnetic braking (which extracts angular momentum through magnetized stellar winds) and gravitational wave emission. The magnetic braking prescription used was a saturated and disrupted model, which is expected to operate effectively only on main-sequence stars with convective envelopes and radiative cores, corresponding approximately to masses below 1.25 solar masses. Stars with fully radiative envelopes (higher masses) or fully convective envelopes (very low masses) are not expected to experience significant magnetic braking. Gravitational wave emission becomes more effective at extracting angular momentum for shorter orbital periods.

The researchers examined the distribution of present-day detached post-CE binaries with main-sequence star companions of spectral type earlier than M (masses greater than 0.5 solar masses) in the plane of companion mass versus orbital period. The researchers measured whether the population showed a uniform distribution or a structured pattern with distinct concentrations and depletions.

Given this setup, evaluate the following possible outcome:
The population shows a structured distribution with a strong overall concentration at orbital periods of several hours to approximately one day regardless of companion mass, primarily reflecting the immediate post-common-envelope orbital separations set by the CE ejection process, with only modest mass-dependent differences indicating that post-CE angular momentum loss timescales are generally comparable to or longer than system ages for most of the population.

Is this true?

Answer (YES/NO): NO